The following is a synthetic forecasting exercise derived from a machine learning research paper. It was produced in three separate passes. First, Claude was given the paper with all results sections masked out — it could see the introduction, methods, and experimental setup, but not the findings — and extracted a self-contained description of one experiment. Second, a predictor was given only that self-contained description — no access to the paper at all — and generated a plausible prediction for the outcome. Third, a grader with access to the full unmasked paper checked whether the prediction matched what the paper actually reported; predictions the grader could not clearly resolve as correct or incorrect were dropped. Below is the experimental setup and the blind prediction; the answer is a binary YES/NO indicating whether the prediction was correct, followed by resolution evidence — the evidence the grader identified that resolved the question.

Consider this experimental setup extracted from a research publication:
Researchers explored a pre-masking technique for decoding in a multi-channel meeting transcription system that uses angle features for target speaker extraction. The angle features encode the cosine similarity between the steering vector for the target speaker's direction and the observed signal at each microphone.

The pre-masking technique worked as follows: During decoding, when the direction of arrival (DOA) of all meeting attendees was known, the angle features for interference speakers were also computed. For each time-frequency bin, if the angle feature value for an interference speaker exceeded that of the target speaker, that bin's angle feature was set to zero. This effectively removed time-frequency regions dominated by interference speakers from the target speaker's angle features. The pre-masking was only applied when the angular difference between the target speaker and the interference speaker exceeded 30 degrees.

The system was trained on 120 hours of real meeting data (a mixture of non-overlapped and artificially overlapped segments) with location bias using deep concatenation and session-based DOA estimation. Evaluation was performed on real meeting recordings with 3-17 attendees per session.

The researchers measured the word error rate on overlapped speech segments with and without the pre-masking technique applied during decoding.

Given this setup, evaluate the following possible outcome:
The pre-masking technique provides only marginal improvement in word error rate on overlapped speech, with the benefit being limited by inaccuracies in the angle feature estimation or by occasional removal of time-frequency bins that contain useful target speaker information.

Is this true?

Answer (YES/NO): NO